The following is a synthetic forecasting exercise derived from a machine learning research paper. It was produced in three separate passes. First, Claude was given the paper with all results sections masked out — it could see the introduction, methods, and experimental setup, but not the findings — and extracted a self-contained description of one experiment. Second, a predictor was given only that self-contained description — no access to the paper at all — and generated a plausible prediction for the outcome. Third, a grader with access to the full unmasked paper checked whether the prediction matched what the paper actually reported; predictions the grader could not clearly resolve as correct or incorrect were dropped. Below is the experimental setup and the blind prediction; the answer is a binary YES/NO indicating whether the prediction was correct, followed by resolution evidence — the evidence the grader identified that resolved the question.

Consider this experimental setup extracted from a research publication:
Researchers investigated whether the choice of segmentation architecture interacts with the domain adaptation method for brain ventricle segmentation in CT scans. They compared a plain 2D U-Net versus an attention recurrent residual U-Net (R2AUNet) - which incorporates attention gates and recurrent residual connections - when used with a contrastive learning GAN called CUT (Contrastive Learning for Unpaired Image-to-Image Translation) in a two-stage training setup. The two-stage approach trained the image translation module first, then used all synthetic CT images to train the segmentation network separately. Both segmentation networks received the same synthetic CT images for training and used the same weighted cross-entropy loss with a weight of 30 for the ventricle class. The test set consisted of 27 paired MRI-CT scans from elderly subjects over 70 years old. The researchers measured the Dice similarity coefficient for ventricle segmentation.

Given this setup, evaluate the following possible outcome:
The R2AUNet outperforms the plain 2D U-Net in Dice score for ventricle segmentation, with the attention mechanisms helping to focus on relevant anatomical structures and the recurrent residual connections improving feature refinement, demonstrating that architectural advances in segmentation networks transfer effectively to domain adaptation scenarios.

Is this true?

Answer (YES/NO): YES